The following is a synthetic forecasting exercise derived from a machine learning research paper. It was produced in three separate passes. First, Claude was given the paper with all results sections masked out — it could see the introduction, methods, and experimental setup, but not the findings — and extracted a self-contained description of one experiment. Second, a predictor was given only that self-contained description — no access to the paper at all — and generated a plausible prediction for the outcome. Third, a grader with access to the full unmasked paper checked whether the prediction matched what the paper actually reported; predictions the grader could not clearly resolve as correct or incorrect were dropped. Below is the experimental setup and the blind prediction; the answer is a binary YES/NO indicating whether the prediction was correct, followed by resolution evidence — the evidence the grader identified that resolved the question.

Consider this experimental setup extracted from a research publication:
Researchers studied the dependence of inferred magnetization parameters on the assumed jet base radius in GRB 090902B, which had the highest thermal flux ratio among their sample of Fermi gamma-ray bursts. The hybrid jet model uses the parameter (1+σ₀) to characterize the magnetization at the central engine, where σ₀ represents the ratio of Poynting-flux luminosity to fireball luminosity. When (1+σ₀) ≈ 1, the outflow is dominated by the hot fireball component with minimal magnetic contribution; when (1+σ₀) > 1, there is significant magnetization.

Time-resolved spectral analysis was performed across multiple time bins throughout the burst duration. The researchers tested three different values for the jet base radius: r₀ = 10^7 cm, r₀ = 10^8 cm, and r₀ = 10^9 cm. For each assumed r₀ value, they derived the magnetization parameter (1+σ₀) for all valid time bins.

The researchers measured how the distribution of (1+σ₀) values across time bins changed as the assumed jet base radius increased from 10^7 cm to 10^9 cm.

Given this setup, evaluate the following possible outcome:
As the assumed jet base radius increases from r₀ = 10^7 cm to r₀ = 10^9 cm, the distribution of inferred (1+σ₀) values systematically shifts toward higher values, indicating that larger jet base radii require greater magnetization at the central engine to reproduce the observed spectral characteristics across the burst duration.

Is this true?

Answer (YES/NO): YES